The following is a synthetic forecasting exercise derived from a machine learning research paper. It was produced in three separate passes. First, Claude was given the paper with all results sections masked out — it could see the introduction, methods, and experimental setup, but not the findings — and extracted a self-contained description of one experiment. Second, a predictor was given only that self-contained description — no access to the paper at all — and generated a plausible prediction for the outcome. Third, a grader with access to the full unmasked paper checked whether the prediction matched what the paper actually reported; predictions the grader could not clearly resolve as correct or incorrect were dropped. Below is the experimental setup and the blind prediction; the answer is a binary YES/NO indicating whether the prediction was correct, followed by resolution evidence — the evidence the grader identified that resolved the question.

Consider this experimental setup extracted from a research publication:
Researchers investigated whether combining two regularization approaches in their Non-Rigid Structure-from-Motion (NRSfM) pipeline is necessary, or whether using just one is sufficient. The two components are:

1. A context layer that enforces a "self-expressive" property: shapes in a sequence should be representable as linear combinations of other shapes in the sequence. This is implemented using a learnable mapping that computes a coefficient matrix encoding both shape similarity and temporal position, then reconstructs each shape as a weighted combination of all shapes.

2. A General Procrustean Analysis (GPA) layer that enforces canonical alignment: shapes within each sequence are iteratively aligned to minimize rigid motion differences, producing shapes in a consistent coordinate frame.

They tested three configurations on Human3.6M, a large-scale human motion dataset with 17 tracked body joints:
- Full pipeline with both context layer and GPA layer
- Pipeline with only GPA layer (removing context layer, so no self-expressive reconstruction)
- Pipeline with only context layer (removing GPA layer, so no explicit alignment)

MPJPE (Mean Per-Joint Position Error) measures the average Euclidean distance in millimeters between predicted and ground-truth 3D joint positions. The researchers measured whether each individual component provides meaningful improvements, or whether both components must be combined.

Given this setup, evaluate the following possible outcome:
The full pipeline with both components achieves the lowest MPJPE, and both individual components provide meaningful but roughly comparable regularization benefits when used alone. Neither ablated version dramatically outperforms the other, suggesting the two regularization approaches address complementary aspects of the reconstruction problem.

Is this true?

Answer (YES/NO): NO